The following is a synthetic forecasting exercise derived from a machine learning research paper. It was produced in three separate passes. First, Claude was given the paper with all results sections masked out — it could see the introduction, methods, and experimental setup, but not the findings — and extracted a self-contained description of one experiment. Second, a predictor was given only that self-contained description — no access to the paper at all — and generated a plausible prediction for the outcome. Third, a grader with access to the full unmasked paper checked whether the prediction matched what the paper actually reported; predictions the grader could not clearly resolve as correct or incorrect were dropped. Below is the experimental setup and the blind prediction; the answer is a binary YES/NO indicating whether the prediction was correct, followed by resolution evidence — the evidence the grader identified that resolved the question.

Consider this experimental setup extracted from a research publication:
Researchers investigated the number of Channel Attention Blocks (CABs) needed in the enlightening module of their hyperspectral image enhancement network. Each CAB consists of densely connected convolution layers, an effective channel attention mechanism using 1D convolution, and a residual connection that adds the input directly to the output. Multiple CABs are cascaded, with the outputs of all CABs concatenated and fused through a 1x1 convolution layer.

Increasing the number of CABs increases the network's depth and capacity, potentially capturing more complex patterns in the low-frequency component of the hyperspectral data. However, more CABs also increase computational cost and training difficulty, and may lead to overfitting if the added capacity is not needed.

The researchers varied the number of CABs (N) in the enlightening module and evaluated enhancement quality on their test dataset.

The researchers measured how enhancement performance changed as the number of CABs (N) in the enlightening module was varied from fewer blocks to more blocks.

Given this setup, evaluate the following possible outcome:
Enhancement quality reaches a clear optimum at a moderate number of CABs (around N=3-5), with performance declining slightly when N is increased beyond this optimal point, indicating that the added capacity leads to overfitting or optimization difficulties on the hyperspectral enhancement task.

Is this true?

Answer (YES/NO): NO